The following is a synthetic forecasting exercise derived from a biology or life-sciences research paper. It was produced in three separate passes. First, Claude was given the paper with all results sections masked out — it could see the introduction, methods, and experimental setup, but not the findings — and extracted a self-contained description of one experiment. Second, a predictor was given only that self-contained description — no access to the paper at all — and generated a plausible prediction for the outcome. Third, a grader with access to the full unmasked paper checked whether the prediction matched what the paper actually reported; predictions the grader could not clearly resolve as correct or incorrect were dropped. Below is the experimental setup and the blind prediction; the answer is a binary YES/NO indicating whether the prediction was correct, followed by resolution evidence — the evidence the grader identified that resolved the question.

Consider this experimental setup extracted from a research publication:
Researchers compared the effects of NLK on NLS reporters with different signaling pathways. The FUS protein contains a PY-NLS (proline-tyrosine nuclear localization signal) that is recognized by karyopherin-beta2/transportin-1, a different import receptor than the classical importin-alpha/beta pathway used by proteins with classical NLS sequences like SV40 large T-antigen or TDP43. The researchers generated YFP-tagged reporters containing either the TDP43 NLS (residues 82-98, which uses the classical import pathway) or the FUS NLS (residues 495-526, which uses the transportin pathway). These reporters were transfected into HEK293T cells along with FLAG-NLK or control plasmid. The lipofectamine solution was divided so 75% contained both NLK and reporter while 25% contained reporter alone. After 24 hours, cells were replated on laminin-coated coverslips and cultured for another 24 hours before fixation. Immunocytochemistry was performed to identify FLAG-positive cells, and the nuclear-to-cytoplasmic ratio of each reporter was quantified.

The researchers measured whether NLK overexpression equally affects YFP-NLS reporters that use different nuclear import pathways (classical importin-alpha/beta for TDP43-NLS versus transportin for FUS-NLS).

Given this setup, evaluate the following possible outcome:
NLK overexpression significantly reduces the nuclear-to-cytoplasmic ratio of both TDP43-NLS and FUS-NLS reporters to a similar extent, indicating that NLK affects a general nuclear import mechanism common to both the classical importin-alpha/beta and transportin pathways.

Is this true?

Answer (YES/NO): YES